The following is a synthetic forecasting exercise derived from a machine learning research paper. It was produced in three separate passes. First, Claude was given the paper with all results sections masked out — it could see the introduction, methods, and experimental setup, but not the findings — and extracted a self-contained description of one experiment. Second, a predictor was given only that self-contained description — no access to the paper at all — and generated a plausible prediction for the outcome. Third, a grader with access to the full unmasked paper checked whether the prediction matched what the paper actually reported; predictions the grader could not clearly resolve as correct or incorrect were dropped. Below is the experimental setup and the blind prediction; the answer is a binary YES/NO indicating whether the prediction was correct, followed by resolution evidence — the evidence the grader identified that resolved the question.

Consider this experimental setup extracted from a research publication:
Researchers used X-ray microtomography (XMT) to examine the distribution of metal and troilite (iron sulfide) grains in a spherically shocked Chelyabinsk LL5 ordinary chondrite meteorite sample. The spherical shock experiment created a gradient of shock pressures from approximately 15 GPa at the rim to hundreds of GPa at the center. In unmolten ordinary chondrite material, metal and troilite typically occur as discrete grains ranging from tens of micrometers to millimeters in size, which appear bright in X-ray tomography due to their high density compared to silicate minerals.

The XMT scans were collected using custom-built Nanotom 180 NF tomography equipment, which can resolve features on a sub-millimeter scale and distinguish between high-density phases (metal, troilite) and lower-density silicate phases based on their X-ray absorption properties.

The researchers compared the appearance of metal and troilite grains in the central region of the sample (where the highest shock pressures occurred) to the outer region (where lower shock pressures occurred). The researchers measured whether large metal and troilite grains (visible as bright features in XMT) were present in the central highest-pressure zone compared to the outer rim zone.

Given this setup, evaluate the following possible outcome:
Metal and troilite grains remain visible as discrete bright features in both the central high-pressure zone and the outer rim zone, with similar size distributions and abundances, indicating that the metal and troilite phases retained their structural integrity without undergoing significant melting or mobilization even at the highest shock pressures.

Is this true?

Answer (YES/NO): NO